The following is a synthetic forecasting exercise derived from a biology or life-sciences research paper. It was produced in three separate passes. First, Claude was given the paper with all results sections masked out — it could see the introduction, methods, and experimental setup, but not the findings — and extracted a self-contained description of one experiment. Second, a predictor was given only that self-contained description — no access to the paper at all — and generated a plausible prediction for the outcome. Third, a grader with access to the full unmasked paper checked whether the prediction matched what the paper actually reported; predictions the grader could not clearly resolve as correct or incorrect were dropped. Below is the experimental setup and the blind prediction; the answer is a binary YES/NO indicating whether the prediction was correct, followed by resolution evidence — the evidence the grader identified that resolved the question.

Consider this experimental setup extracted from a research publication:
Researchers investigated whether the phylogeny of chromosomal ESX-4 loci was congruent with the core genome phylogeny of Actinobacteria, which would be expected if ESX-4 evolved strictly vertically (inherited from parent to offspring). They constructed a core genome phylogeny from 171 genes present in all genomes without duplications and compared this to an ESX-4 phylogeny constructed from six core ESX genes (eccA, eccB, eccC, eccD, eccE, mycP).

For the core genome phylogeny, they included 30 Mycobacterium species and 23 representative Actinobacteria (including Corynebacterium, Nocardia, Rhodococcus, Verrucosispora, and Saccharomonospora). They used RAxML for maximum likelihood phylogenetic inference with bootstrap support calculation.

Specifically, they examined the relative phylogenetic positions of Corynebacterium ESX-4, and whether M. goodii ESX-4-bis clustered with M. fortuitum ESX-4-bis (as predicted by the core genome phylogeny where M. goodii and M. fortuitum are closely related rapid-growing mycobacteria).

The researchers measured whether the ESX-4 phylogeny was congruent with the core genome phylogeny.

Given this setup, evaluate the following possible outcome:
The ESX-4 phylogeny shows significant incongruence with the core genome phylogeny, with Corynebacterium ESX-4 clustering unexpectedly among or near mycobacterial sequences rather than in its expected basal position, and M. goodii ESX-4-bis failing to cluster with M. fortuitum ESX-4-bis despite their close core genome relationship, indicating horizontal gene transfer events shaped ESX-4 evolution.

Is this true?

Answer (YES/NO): YES